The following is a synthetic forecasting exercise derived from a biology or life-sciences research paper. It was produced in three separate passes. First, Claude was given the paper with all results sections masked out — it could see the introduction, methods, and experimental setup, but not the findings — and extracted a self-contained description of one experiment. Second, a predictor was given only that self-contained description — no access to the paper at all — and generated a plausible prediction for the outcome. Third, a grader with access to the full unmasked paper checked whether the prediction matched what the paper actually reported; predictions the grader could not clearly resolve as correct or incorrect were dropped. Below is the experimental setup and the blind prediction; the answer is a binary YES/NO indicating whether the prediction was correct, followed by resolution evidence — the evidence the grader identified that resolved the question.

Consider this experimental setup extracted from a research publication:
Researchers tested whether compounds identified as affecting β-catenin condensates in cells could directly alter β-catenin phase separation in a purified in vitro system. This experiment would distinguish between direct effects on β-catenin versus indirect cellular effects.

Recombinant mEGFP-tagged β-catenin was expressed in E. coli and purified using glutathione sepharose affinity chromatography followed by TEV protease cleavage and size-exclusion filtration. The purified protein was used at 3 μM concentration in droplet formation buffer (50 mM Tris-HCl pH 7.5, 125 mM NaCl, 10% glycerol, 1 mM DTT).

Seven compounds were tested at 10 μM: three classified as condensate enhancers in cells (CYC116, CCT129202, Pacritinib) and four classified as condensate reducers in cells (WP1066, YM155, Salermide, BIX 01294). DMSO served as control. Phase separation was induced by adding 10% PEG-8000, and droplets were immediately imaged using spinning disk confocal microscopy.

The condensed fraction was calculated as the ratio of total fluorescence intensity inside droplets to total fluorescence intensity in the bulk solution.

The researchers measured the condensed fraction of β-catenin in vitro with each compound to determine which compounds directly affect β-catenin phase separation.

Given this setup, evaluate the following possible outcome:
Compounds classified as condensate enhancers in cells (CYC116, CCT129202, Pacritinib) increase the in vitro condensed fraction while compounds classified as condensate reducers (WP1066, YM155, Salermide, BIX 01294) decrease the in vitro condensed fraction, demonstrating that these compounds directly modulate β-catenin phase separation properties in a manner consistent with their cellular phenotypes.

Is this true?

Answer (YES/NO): NO